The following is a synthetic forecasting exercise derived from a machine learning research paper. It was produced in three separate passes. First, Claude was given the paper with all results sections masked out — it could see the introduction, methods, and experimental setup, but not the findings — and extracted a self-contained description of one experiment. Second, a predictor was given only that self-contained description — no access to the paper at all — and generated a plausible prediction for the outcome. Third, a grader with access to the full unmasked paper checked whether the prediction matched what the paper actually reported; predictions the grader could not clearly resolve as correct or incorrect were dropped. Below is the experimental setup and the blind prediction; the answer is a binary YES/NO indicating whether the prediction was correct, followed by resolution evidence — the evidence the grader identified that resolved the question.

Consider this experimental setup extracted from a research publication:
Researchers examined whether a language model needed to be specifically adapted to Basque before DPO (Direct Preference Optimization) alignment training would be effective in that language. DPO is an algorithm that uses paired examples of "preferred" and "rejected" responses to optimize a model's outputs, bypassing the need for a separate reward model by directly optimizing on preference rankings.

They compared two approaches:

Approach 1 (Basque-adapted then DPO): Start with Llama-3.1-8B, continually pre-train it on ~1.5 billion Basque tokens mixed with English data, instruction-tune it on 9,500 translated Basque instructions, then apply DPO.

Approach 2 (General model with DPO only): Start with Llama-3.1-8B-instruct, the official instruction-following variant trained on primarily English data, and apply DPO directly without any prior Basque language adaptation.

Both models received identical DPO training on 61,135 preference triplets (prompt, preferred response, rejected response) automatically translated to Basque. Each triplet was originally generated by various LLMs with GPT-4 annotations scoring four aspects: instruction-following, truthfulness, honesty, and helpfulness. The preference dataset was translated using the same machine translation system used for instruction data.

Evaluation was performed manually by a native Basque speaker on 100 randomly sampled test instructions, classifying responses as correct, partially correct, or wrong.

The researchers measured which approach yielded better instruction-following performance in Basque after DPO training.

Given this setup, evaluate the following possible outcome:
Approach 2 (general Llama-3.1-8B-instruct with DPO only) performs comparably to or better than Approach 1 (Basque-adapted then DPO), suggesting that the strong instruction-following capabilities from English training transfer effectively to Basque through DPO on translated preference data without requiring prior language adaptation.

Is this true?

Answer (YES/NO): NO